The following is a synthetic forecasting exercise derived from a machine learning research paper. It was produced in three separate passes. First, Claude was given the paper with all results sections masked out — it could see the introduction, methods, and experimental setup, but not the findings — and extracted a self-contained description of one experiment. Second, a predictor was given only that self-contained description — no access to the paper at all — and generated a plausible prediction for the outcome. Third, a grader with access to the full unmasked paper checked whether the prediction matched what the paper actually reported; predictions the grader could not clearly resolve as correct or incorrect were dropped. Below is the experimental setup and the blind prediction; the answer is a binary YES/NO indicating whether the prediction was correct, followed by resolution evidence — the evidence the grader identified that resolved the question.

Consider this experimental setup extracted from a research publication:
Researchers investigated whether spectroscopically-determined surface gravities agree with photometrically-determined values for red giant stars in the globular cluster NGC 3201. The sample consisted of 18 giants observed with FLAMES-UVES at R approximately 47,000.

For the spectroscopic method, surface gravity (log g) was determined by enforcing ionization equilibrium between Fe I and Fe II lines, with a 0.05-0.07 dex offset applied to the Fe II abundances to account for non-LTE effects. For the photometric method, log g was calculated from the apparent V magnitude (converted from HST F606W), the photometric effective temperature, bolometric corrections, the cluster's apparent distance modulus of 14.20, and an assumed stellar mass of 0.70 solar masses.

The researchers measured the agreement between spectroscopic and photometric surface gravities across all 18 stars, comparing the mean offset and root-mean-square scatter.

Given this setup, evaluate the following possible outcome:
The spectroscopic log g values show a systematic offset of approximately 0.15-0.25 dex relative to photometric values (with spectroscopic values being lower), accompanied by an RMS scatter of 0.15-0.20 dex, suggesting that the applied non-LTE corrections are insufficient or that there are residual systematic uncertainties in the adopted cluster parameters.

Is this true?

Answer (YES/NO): NO